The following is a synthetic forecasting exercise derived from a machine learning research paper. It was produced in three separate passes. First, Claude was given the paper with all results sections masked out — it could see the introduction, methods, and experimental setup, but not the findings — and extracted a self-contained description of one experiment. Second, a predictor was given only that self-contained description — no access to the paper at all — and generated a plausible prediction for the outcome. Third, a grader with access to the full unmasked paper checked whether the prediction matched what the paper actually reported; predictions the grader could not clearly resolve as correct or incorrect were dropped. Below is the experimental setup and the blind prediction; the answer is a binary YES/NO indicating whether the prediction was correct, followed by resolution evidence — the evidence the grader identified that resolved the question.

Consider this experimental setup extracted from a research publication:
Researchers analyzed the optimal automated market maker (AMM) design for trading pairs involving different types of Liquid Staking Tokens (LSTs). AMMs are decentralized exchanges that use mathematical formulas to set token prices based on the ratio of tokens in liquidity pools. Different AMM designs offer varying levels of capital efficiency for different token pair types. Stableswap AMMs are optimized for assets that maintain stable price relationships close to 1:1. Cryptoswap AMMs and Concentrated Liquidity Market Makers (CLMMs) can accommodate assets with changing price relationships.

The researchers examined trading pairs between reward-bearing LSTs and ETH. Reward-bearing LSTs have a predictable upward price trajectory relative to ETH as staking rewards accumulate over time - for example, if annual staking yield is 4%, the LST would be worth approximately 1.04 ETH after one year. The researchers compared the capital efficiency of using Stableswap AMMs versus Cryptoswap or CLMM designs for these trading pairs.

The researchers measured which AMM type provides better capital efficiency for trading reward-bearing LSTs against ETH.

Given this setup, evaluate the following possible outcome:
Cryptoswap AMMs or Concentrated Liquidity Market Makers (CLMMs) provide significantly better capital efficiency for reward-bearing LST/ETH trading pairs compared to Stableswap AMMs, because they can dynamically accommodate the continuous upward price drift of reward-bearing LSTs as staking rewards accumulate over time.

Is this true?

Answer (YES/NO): YES